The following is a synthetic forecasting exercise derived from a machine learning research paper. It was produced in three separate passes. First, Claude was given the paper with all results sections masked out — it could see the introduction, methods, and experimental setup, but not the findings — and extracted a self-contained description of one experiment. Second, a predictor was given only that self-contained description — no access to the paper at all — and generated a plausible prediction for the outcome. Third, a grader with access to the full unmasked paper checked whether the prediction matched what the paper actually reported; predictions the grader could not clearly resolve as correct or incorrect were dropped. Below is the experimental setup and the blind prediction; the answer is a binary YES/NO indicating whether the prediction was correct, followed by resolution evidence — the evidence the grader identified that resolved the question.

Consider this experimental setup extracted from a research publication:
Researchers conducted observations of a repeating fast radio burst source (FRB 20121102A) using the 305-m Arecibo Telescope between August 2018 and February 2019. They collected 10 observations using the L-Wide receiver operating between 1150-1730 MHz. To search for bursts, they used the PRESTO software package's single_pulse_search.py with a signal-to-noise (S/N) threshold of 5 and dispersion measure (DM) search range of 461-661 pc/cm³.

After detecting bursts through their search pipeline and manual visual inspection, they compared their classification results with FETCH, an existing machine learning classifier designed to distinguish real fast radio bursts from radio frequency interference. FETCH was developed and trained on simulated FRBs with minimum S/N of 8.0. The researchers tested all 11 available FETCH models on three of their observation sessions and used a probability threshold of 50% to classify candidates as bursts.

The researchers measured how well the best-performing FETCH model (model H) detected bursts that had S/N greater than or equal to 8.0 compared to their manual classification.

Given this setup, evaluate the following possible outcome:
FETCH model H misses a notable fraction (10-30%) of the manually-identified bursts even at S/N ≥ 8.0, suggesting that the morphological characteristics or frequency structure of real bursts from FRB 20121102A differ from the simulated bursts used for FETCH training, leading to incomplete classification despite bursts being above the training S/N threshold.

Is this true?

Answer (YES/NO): NO